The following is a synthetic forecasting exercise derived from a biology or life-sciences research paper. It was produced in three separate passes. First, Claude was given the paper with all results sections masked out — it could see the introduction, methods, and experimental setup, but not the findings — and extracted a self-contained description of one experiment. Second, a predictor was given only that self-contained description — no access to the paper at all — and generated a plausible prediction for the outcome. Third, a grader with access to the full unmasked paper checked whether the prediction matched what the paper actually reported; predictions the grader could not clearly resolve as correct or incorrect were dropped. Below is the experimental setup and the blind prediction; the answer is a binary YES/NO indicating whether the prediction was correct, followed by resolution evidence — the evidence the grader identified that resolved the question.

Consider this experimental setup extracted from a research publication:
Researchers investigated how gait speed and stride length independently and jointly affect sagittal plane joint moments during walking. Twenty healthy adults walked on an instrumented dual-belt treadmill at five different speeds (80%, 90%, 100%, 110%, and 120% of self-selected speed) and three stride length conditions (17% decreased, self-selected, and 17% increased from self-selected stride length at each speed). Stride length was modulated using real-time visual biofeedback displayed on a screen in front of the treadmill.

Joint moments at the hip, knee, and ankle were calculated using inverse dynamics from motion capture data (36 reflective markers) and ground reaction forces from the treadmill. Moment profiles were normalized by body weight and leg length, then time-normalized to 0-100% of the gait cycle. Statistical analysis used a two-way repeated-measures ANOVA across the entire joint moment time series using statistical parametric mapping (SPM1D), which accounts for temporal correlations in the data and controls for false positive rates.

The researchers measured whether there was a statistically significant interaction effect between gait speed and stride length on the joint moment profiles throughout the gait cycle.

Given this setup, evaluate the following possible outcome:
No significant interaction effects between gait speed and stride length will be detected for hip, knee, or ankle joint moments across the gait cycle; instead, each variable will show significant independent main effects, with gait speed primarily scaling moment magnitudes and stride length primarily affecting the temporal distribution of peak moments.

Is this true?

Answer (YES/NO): NO